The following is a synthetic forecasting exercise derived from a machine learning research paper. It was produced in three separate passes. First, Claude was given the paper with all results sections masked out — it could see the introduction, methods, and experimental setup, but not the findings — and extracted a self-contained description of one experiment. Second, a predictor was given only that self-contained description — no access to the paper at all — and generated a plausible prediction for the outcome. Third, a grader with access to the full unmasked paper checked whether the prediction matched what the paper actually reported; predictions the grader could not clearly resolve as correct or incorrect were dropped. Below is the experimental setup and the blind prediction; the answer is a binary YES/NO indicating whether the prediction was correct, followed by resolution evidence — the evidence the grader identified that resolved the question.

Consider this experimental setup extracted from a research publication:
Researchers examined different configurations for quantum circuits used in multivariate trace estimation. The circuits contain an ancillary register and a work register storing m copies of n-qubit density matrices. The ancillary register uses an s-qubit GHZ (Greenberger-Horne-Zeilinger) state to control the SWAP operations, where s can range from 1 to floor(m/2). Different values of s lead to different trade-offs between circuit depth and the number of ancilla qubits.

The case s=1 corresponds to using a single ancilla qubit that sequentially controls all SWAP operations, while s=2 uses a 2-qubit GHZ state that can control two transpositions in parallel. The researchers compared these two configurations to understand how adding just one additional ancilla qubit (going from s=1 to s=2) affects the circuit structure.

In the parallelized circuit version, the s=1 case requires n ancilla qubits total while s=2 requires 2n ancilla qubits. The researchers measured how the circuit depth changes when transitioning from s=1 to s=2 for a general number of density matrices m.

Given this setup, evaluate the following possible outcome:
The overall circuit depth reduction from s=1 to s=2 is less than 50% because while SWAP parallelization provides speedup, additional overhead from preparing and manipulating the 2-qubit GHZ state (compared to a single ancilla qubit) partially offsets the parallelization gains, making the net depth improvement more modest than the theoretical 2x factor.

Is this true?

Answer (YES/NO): NO